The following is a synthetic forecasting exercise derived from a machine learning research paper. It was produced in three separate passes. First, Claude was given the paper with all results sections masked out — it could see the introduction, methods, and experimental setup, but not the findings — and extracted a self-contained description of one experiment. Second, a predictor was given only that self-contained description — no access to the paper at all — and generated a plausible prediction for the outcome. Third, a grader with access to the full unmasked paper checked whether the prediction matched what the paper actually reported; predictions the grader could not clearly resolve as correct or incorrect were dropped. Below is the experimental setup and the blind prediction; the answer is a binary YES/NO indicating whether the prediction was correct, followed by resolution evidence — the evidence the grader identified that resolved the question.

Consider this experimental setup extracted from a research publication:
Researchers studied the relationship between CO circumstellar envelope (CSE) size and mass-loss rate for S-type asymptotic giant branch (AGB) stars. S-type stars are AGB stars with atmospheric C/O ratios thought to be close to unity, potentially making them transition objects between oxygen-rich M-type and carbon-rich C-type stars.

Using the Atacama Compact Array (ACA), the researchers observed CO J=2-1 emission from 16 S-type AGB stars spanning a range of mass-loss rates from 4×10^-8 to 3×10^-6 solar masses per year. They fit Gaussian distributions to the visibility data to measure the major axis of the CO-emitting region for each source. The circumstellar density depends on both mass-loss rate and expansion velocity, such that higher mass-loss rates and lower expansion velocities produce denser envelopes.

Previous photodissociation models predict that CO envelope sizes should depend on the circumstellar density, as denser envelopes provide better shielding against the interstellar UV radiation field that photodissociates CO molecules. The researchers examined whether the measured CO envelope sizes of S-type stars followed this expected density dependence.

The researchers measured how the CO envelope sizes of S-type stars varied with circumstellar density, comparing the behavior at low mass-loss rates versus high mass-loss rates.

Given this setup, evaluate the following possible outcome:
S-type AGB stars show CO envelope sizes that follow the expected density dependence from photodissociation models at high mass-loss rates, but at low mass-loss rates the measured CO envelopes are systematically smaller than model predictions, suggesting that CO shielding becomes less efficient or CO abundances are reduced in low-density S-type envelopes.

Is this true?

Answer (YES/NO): NO